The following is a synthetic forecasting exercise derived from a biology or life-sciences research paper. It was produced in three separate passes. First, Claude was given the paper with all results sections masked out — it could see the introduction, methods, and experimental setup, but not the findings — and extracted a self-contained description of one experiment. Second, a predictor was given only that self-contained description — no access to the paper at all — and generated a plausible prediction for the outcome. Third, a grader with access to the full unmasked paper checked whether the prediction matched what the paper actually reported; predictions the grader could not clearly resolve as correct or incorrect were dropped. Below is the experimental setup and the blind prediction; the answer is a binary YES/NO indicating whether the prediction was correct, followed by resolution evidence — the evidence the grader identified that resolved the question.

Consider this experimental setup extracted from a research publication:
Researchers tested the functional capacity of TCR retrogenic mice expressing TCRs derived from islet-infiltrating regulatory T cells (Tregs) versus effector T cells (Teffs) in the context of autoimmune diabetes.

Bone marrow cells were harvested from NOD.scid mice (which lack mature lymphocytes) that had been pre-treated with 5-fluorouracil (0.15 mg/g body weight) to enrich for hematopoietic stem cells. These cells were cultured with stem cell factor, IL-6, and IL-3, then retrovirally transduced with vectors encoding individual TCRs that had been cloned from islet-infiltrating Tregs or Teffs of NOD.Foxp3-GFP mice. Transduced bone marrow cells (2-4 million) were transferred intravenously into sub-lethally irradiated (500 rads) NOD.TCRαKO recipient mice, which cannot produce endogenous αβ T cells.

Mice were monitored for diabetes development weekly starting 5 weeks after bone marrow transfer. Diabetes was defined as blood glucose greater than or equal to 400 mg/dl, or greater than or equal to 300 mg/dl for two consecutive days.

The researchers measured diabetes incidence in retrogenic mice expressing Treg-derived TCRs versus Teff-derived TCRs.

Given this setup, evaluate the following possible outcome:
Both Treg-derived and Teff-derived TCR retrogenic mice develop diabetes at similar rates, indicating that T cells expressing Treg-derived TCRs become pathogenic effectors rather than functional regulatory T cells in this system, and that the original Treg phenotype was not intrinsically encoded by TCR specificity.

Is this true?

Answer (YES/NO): NO